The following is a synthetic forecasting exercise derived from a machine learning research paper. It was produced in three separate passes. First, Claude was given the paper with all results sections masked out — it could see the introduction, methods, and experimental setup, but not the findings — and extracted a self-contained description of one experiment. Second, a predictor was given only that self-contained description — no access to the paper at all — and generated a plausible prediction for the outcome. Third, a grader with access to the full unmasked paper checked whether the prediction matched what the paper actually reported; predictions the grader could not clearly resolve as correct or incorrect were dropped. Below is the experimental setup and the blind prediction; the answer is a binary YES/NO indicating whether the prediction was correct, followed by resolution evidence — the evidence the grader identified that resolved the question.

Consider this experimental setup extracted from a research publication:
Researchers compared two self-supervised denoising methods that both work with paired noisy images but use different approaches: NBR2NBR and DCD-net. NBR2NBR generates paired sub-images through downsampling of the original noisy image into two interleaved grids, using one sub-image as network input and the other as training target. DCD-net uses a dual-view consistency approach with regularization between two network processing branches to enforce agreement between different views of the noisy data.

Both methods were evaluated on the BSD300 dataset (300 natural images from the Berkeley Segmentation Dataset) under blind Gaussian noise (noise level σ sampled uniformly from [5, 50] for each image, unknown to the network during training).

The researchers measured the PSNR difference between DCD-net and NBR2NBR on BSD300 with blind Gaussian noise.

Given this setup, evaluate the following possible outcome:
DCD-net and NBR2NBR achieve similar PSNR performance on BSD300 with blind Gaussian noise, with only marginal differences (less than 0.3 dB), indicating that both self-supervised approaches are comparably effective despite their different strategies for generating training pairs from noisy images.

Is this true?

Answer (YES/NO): NO